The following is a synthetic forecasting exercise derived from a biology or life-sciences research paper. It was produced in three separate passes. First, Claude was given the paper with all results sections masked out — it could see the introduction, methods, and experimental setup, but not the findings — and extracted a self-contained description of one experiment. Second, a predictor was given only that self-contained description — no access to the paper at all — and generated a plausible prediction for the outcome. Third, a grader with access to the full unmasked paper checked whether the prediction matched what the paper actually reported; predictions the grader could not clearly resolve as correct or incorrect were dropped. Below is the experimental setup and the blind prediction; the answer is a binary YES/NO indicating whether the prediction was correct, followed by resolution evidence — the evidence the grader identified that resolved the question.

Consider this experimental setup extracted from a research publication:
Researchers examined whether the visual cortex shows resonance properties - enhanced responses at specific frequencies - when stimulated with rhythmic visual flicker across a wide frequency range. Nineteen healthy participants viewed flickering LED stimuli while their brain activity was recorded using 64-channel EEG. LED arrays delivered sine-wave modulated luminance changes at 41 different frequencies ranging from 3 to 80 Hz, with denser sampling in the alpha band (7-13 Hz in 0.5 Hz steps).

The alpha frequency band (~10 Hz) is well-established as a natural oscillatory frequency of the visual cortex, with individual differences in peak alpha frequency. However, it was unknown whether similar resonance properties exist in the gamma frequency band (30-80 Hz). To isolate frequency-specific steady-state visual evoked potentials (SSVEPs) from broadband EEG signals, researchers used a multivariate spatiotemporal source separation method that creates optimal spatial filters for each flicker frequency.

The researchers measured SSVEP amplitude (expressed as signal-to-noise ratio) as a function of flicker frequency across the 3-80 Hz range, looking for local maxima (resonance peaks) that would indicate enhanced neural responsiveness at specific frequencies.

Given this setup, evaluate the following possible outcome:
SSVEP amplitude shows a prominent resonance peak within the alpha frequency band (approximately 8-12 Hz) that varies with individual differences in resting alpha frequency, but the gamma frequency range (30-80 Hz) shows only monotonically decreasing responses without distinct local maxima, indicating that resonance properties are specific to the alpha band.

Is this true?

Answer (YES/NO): NO